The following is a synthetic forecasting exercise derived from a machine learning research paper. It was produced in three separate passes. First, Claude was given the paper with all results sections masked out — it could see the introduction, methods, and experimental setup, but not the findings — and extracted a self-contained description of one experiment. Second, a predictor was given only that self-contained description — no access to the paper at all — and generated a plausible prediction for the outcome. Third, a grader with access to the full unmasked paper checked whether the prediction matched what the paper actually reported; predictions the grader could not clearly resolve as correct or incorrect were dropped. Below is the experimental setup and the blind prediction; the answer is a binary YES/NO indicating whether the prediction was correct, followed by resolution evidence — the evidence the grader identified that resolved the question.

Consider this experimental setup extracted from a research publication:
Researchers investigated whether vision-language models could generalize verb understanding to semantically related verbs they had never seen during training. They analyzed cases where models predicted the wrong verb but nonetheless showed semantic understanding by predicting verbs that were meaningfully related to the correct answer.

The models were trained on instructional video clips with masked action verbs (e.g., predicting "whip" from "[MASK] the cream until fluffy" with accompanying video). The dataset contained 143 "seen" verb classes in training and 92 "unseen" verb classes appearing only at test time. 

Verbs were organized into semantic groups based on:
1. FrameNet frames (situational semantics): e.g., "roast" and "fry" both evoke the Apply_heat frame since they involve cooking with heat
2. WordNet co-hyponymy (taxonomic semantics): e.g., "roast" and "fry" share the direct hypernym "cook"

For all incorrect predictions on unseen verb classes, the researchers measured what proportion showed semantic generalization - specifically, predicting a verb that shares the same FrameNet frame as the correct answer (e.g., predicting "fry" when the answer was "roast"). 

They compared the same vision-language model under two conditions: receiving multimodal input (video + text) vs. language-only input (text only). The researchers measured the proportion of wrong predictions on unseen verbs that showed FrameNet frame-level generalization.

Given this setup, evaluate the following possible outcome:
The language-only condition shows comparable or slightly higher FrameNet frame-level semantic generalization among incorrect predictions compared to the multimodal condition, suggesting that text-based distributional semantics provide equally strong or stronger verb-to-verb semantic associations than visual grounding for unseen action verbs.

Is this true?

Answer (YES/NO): NO